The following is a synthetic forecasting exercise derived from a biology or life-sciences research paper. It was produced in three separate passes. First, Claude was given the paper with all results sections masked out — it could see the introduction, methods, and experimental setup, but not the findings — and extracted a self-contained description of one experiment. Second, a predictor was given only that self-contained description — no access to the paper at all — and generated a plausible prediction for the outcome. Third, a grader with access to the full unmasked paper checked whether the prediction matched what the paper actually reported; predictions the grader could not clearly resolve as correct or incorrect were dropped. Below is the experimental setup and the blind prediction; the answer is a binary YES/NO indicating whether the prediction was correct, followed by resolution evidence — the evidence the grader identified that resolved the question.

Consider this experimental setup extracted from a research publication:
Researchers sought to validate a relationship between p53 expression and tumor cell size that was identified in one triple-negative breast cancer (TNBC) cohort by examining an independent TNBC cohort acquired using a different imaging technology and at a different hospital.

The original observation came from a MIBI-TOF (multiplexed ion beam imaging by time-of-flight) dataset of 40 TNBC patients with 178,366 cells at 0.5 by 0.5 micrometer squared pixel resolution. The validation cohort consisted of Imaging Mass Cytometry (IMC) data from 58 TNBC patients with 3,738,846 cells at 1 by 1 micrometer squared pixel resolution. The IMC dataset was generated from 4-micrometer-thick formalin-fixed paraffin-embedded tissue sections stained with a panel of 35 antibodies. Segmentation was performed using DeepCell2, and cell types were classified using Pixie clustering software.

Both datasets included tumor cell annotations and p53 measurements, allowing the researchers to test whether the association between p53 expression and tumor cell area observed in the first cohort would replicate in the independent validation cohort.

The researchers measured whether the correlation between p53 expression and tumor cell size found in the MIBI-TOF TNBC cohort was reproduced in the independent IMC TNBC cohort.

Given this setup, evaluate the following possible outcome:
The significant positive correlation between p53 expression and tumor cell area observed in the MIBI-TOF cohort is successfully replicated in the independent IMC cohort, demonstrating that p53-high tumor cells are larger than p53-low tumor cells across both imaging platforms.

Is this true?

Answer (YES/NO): YES